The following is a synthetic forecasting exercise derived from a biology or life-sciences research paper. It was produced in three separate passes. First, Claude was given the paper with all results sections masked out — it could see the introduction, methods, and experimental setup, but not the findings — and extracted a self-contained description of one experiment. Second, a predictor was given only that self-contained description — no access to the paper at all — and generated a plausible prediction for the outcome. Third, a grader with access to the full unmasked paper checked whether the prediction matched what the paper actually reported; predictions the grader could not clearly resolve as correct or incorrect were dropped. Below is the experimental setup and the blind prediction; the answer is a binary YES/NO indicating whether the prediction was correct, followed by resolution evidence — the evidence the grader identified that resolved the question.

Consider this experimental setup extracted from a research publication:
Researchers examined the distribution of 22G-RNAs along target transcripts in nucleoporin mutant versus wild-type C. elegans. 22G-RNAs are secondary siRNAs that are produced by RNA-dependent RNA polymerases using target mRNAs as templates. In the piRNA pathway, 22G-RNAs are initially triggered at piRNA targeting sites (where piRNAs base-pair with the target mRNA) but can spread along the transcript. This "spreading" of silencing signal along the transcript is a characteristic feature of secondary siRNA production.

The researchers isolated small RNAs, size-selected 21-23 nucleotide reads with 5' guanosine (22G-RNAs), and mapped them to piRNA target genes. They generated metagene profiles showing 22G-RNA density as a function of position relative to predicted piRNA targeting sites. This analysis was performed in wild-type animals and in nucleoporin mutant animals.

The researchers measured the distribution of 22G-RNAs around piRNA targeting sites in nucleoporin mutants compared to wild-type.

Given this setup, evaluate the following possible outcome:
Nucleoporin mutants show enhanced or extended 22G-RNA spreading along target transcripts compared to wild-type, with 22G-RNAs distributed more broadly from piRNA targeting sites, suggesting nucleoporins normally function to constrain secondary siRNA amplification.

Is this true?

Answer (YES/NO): YES